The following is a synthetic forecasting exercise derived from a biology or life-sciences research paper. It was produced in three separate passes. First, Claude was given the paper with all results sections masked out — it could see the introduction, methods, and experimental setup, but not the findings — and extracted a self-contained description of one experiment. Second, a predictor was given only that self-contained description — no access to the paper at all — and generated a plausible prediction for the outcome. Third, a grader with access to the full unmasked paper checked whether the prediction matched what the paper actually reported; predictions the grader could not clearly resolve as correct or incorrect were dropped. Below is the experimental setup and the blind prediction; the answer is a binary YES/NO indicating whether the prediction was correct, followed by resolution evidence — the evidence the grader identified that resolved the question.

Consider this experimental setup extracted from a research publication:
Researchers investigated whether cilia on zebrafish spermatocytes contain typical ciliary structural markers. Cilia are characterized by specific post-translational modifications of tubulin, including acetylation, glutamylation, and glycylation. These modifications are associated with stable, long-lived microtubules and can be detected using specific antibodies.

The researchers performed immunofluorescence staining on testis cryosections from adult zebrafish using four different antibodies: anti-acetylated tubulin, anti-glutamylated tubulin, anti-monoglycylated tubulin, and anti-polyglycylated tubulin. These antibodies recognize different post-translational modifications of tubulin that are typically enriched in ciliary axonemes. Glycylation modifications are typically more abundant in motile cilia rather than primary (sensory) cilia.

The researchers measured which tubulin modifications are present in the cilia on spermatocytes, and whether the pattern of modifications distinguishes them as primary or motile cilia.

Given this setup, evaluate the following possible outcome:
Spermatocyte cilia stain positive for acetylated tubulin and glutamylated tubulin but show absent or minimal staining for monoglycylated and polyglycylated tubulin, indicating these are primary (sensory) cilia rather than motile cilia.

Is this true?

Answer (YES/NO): YES